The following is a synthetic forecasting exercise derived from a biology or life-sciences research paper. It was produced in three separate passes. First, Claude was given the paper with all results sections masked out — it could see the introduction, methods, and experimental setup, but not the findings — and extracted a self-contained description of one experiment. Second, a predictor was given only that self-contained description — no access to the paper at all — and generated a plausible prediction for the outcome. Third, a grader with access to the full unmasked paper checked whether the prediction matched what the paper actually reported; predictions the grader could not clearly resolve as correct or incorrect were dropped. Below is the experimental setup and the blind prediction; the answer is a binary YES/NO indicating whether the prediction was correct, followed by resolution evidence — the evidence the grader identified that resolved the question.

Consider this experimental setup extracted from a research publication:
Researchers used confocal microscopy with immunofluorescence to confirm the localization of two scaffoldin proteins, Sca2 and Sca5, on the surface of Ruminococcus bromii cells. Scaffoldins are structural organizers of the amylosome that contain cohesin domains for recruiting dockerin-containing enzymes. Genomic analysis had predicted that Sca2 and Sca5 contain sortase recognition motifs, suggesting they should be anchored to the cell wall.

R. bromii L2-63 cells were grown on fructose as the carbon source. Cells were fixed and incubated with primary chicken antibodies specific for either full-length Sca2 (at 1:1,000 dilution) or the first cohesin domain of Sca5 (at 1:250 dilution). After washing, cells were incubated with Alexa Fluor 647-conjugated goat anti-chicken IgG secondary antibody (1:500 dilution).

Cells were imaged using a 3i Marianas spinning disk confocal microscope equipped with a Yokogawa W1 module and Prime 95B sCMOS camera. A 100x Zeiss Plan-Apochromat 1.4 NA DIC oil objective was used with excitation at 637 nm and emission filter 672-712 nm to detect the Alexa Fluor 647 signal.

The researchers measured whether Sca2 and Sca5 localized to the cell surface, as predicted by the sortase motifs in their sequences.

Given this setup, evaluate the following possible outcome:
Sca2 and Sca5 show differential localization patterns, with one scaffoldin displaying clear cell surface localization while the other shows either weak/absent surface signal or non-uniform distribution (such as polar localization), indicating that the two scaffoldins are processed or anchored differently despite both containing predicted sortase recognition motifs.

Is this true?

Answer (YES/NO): NO